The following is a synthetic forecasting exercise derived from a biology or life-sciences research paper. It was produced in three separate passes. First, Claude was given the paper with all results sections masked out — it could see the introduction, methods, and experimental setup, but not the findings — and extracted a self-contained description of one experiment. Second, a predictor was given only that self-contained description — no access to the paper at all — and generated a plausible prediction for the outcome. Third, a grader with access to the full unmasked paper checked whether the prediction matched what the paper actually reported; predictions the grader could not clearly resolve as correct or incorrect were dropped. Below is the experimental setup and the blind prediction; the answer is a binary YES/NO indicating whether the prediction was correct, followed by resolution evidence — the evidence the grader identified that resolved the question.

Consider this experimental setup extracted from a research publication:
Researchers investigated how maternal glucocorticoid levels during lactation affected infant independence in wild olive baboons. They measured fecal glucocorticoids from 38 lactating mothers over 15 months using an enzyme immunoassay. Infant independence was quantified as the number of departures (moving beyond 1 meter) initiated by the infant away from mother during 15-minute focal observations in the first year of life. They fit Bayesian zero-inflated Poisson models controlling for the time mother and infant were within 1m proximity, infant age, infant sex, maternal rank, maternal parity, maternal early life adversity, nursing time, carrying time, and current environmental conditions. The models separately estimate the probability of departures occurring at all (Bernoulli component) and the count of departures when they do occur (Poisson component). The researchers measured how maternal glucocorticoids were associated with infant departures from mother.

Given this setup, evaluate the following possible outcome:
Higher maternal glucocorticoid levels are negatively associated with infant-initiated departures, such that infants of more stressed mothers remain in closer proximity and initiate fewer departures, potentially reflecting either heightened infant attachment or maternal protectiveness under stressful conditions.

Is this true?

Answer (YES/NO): NO